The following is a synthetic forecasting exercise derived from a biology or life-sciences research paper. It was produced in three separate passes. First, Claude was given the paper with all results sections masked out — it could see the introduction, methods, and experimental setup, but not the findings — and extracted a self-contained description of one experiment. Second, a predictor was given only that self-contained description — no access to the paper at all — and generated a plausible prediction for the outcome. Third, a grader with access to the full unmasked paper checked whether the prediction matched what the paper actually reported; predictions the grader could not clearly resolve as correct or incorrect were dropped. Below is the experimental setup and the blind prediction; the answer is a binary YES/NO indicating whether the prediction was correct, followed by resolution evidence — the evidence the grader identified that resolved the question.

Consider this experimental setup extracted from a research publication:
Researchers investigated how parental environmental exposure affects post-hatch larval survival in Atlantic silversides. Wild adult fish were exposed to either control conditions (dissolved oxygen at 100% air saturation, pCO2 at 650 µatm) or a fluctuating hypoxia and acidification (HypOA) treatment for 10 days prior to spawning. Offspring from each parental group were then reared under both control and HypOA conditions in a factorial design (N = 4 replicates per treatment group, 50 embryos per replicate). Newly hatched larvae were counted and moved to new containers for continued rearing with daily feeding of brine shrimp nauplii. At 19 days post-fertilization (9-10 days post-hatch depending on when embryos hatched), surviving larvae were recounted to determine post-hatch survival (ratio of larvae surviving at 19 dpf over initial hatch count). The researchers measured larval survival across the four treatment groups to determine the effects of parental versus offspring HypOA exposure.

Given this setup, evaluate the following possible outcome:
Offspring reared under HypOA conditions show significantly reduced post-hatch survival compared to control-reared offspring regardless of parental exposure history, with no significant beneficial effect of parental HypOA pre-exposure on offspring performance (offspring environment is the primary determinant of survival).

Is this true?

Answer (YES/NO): NO